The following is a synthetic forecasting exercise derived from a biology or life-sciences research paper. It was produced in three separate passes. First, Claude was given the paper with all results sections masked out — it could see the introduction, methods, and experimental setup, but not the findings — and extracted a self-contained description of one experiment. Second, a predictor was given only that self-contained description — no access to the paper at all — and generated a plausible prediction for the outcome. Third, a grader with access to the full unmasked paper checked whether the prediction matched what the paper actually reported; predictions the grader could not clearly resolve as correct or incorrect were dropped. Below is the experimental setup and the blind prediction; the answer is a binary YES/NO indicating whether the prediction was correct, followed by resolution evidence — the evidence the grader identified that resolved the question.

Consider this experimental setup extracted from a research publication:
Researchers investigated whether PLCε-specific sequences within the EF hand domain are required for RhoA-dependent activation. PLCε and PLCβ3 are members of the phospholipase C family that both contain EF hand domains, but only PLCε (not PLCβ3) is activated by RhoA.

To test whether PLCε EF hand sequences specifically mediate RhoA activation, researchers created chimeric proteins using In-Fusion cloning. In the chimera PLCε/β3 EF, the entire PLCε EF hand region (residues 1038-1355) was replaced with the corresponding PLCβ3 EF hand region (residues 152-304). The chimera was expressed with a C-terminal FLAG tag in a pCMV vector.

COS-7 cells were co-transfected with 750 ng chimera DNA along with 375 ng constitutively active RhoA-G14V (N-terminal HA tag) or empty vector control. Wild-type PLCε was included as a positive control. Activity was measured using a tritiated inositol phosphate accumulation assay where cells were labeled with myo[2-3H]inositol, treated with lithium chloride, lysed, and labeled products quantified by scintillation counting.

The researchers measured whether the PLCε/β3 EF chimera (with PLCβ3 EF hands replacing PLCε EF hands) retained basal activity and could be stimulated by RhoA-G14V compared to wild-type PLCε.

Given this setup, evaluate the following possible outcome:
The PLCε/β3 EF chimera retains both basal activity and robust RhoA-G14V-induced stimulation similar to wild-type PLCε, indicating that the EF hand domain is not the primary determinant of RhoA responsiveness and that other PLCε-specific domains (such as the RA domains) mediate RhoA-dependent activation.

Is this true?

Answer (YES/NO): NO